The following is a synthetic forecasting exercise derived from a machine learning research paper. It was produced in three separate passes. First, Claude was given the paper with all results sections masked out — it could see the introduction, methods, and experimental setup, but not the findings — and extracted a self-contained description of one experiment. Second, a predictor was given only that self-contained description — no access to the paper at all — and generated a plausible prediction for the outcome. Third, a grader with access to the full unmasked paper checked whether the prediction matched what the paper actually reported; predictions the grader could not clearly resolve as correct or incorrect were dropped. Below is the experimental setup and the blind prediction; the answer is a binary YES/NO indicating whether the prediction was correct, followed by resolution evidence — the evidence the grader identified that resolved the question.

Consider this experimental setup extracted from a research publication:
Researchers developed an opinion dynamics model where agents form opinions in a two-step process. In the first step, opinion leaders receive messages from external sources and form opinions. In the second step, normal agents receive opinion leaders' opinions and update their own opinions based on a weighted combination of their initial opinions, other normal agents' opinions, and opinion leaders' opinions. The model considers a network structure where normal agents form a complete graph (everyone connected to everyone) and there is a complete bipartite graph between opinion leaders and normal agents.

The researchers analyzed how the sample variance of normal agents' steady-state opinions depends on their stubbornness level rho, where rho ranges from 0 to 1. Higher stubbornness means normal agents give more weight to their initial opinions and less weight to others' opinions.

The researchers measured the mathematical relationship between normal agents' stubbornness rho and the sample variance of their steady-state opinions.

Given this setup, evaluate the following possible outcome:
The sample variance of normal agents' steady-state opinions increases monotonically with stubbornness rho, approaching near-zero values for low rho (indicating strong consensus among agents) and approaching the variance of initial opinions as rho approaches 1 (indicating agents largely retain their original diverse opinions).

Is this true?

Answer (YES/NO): YES